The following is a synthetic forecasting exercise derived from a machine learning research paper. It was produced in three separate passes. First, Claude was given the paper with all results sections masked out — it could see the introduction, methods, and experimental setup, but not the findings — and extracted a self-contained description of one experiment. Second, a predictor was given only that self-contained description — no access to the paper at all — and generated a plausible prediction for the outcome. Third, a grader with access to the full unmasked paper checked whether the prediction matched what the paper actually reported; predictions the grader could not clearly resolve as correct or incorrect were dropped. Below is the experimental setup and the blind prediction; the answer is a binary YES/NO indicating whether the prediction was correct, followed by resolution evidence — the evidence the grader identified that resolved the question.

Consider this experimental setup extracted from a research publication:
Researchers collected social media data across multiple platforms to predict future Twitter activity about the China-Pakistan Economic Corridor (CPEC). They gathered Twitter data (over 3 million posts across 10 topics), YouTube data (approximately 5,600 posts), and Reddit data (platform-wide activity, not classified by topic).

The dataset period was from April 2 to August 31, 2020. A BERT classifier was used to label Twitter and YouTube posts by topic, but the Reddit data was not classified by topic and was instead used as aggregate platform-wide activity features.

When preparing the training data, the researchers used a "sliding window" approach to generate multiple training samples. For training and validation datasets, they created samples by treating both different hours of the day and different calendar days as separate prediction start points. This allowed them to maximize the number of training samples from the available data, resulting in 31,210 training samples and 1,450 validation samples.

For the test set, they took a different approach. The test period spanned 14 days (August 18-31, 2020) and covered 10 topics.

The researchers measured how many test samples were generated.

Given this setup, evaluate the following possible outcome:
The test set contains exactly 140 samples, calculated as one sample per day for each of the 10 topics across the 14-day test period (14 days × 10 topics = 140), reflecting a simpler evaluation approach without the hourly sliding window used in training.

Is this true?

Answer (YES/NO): YES